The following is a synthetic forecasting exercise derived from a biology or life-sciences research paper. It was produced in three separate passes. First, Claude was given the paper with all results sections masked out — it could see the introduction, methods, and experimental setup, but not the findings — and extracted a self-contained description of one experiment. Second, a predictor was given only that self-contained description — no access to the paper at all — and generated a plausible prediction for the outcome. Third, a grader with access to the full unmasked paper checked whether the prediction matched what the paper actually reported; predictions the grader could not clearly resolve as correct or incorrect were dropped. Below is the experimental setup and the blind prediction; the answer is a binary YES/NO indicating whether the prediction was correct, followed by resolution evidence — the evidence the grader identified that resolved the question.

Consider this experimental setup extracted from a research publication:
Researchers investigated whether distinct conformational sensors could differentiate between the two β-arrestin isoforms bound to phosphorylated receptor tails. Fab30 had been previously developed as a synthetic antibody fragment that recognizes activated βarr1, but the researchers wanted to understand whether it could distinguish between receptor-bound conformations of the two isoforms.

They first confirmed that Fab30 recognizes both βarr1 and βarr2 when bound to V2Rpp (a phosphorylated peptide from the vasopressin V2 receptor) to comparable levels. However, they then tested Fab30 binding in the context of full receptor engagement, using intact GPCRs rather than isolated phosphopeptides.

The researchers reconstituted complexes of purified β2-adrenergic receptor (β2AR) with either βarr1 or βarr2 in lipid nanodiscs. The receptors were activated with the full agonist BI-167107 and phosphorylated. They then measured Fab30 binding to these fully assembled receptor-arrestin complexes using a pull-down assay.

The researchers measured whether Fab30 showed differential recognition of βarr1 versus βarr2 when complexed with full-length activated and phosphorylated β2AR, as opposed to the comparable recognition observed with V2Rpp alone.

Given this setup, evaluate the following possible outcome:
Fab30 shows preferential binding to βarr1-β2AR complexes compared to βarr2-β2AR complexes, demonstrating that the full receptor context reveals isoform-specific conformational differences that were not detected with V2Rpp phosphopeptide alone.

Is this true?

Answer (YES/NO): YES